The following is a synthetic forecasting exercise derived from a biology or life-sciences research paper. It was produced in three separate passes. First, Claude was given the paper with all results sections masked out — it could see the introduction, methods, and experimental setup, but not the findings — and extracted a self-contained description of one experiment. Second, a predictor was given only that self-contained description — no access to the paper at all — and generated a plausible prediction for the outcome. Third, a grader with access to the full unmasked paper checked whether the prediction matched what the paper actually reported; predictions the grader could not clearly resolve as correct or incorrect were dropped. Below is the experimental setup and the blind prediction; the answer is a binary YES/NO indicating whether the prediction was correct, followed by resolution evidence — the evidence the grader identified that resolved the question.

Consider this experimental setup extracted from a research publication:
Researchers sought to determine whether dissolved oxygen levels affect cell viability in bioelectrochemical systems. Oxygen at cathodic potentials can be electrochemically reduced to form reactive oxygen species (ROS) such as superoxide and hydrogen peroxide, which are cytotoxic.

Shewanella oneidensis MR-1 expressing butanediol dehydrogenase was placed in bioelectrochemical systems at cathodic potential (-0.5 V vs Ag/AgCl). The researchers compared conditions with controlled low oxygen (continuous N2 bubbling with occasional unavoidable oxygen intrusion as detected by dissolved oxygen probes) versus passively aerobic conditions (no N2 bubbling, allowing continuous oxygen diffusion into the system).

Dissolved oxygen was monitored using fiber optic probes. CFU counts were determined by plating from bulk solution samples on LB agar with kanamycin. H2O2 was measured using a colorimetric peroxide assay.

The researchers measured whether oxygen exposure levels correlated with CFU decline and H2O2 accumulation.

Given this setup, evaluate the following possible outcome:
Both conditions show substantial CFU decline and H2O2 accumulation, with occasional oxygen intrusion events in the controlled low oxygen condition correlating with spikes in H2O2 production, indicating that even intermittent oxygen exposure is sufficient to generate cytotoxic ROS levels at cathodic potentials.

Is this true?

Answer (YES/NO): NO